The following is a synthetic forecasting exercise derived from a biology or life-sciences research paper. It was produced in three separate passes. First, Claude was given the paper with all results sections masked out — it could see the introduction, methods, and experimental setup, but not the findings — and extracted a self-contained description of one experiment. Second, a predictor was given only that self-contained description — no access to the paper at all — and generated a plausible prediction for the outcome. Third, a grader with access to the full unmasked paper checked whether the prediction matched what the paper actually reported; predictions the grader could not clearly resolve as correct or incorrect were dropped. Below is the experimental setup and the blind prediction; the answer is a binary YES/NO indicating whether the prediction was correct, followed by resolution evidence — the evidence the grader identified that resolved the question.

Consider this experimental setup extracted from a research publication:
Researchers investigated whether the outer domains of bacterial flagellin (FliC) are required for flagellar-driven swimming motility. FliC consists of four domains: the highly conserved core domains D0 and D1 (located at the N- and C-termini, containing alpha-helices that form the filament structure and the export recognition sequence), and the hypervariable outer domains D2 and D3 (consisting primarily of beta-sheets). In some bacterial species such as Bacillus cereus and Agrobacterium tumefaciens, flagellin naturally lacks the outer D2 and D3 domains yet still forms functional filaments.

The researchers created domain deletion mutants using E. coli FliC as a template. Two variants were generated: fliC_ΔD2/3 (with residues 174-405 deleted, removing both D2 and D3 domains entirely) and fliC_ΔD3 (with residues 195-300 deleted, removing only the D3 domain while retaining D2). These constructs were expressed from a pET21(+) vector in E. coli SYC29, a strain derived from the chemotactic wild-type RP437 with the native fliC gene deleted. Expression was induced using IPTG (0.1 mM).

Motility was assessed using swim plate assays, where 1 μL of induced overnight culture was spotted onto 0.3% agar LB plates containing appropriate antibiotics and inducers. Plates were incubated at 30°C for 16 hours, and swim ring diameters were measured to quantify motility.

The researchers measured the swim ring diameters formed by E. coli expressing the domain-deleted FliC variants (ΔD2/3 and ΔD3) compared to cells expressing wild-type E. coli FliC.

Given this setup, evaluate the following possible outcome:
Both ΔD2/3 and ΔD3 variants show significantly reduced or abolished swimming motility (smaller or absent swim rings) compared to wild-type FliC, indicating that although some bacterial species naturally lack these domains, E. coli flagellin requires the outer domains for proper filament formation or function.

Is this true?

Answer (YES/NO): NO